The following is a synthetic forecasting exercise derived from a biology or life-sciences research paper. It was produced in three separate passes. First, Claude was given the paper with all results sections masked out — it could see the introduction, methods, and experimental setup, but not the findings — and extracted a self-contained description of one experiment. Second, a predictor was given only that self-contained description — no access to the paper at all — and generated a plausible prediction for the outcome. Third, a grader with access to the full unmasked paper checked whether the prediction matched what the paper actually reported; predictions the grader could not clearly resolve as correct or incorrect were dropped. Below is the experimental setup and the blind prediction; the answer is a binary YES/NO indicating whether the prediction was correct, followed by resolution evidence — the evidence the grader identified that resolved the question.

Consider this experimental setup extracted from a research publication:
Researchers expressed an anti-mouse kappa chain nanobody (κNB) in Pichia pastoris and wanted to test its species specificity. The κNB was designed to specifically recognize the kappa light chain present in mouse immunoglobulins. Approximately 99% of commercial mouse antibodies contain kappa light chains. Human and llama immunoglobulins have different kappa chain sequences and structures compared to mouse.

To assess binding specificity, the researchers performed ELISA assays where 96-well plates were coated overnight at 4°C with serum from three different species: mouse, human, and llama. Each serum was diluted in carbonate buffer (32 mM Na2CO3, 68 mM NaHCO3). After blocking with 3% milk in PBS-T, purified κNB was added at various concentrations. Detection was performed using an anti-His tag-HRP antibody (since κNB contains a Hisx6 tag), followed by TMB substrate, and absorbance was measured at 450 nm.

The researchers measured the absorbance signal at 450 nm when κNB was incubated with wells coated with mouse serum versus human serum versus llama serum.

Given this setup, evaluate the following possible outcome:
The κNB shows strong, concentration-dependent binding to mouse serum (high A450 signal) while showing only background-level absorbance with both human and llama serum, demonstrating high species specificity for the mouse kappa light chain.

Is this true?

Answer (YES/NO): YES